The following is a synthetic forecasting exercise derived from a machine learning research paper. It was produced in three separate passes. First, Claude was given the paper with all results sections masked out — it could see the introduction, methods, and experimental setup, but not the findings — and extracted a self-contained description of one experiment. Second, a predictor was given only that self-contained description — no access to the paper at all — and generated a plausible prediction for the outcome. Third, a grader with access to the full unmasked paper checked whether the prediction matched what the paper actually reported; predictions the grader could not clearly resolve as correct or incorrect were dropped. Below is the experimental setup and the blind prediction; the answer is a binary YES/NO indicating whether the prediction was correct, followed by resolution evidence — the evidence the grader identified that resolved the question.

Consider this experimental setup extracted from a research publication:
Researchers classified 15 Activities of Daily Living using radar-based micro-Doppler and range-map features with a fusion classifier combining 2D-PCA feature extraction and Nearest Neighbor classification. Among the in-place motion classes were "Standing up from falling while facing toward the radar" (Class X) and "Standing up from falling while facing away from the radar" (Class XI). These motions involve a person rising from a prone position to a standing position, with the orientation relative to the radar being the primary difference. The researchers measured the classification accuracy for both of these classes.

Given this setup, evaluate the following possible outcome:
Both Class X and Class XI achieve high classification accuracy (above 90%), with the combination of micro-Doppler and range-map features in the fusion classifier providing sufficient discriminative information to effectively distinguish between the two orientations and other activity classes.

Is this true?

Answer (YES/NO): NO